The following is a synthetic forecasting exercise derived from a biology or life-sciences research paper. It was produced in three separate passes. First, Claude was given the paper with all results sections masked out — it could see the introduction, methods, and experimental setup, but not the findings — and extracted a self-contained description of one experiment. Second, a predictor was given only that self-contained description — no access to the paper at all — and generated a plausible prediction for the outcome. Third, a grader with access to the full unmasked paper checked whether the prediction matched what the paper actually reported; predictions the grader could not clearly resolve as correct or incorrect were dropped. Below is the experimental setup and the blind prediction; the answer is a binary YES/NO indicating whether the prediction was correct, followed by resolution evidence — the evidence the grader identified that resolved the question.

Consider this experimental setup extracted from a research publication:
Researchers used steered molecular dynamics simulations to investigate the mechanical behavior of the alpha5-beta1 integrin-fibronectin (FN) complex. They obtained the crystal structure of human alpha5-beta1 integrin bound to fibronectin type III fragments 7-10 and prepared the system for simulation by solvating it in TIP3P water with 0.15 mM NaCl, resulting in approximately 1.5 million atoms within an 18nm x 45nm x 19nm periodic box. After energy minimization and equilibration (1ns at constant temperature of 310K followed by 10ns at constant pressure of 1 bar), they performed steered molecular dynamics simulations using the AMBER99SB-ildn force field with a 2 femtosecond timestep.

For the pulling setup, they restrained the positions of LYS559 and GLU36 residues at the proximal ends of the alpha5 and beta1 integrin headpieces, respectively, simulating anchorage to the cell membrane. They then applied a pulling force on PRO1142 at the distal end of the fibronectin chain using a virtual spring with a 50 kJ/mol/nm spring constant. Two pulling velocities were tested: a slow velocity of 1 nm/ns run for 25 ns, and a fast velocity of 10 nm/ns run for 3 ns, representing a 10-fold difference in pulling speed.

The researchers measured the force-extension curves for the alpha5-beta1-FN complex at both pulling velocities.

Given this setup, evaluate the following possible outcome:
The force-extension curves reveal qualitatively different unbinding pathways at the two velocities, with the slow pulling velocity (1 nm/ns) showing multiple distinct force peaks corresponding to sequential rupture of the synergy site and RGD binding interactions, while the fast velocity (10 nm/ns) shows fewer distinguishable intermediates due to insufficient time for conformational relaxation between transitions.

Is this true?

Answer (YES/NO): NO